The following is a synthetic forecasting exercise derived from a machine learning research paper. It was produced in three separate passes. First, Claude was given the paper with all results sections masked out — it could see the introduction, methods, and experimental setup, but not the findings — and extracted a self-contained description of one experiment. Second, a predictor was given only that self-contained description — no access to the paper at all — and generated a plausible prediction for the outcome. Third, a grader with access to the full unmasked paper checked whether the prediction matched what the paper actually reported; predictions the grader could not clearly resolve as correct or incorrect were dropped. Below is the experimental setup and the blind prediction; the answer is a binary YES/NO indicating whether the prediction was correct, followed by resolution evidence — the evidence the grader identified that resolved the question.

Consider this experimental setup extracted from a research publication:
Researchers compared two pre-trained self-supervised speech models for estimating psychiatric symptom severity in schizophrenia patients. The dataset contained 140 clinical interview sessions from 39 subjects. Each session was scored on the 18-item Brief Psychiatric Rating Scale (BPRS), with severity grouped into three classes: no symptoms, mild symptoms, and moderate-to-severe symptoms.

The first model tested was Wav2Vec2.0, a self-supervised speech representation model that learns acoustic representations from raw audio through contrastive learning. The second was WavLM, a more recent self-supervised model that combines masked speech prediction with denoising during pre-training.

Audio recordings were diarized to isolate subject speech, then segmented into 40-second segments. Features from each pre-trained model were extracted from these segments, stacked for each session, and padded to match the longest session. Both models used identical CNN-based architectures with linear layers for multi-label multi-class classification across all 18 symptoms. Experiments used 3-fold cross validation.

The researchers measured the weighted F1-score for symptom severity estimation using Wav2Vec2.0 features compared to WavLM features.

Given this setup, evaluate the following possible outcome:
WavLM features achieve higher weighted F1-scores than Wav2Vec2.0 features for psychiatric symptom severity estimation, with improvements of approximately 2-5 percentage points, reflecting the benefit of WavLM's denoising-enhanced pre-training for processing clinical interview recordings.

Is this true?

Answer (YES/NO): NO